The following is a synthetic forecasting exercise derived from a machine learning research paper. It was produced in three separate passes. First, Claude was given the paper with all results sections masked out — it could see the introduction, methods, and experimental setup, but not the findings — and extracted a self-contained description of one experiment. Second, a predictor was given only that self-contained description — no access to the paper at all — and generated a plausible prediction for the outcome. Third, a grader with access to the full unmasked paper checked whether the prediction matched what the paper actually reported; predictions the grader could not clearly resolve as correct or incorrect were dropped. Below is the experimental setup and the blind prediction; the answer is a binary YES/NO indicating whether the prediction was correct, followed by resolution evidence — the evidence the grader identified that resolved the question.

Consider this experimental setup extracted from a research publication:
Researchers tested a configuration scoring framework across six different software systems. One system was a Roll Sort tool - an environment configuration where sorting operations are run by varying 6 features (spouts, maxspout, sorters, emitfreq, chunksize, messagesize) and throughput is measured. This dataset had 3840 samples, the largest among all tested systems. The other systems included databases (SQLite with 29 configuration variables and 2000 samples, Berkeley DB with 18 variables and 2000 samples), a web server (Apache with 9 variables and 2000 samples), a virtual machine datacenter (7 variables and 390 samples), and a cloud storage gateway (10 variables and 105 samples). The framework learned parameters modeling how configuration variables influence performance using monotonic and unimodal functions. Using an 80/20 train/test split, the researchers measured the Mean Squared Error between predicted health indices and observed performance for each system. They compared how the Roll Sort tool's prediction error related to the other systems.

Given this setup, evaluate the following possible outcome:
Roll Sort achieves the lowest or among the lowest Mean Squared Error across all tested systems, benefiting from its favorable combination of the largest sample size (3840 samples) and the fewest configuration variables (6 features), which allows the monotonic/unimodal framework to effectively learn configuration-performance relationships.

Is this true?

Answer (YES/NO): NO